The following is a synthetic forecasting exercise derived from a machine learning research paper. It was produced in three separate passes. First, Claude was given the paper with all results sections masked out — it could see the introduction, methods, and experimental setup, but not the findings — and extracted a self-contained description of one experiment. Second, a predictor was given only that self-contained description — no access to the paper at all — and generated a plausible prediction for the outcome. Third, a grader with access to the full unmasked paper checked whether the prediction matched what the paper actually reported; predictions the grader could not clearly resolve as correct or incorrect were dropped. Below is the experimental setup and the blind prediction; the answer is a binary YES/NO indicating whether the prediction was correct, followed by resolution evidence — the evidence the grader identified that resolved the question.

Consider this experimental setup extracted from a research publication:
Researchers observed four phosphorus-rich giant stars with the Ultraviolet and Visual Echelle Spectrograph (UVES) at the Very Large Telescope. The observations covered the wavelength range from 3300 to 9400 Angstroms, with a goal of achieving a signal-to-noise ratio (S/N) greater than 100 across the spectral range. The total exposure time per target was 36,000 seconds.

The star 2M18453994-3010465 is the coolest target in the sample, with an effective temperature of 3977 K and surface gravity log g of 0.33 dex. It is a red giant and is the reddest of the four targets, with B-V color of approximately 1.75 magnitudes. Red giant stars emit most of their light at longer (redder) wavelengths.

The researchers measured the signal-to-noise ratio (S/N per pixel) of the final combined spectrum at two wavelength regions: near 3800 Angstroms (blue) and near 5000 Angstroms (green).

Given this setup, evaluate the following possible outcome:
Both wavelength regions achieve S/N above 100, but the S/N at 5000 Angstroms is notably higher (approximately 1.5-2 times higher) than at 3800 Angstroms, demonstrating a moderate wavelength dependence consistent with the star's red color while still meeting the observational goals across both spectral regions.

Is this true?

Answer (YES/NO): NO